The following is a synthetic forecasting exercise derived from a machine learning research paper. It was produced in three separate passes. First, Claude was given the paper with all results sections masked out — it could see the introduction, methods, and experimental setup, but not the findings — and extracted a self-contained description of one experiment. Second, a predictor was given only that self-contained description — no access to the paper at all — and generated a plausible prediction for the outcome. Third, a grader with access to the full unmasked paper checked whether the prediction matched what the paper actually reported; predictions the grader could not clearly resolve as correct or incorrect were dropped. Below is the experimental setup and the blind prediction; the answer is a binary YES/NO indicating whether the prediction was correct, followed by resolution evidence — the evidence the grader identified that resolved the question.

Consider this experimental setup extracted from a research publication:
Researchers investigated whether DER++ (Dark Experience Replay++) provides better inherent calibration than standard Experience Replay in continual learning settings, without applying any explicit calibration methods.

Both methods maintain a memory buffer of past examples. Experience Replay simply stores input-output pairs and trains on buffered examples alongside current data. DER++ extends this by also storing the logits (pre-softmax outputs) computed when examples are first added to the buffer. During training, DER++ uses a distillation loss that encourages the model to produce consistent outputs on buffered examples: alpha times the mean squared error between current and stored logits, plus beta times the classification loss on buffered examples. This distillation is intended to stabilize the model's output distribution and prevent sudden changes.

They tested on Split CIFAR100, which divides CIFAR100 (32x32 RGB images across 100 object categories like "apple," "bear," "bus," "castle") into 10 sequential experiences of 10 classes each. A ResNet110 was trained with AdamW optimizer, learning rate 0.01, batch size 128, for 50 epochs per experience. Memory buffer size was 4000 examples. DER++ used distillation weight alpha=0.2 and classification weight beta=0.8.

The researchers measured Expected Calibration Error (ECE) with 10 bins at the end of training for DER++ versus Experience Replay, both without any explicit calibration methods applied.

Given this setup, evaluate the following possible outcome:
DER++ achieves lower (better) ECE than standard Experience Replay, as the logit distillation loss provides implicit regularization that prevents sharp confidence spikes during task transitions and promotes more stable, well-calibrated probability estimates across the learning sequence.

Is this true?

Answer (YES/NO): YES